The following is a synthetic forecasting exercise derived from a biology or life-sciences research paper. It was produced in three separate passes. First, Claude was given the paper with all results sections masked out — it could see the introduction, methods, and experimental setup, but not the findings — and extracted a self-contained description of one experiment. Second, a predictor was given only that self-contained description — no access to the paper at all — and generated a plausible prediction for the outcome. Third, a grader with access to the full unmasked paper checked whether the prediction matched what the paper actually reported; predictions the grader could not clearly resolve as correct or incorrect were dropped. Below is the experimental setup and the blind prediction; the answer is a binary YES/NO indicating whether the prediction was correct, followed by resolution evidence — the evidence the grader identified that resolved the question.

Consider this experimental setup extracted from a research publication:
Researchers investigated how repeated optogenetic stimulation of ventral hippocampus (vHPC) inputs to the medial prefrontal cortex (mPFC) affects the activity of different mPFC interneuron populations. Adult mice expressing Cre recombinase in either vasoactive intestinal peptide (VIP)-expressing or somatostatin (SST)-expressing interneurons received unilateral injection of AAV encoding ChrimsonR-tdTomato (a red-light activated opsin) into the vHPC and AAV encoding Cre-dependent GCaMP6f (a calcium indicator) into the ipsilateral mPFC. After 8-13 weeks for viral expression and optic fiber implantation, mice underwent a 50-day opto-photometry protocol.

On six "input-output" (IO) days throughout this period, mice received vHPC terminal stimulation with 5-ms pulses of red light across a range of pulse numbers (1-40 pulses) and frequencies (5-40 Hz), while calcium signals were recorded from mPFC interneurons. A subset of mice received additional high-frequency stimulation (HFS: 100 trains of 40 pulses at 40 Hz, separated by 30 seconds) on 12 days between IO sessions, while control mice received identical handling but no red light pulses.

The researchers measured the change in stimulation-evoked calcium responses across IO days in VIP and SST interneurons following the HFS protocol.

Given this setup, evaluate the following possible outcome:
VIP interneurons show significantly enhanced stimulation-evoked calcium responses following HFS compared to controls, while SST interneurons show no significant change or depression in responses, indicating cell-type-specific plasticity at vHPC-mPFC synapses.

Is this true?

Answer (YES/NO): NO